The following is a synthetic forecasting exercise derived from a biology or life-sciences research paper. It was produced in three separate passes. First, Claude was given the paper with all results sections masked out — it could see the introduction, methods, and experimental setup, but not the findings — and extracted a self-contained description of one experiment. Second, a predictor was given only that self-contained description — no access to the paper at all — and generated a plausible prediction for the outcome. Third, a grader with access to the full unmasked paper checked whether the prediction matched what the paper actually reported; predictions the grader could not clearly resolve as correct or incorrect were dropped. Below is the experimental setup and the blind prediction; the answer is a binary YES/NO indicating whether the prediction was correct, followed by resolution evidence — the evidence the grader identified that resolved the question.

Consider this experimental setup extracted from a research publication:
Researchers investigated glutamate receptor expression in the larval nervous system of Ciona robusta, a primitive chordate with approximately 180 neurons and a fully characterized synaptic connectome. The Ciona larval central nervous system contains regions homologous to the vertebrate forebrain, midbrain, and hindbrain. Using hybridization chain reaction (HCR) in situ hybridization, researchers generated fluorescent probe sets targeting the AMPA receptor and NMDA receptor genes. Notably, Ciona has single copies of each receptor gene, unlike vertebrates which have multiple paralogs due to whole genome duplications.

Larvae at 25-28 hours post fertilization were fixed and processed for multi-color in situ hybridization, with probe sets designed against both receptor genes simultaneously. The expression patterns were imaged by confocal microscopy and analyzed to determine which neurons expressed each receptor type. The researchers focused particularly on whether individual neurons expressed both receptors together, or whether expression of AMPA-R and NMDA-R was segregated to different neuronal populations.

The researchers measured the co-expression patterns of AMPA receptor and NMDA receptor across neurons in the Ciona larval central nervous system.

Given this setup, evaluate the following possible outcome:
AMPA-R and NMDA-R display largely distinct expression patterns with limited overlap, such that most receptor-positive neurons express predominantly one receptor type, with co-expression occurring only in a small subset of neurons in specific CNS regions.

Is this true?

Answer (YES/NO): YES